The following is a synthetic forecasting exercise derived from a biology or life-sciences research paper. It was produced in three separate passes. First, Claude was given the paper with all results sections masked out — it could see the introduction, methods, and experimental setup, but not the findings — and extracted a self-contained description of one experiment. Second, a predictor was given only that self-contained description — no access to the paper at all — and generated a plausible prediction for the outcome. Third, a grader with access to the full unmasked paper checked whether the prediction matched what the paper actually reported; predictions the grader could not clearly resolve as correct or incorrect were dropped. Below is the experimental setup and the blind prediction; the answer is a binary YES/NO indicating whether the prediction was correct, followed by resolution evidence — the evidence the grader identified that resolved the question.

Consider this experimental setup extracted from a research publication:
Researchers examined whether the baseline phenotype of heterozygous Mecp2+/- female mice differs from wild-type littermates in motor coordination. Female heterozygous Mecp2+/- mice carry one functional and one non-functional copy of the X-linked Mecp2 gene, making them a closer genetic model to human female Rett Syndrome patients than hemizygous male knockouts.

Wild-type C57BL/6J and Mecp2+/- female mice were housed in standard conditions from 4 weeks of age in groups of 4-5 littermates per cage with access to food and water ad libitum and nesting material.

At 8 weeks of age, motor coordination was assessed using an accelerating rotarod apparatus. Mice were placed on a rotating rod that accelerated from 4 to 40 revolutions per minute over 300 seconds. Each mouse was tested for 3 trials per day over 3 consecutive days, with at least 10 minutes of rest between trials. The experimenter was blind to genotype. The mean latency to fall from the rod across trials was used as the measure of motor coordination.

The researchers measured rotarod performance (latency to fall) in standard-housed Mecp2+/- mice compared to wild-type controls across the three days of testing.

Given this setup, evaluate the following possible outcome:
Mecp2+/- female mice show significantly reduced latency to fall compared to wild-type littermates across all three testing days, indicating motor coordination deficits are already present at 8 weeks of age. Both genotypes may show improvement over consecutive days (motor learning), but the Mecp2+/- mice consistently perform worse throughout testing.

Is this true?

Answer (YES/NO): YES